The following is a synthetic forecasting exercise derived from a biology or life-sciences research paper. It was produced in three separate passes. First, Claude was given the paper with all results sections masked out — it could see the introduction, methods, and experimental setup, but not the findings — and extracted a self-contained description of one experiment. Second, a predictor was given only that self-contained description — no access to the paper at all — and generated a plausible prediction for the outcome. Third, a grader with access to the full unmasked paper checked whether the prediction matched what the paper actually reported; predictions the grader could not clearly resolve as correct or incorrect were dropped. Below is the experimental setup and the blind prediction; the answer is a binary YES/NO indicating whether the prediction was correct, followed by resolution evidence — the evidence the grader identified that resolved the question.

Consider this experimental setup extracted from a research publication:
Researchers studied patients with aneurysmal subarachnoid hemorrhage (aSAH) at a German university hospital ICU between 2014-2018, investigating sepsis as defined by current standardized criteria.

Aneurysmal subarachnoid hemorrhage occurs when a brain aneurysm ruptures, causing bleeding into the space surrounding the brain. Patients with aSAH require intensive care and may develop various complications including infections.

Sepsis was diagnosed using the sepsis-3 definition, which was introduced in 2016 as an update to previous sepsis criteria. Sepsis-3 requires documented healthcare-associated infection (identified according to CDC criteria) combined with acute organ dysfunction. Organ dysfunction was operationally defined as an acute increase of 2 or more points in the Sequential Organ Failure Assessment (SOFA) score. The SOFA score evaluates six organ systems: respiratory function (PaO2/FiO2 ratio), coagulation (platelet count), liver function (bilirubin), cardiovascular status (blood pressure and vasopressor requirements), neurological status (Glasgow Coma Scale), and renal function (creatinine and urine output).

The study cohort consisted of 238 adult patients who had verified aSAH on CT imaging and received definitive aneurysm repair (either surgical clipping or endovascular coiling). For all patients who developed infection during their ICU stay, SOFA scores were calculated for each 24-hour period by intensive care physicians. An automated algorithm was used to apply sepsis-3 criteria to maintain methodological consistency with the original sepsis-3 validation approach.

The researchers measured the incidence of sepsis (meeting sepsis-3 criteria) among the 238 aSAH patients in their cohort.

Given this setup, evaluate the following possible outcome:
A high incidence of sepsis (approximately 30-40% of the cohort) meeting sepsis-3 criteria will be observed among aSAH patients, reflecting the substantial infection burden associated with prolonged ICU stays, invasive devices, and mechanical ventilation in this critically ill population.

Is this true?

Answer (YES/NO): NO